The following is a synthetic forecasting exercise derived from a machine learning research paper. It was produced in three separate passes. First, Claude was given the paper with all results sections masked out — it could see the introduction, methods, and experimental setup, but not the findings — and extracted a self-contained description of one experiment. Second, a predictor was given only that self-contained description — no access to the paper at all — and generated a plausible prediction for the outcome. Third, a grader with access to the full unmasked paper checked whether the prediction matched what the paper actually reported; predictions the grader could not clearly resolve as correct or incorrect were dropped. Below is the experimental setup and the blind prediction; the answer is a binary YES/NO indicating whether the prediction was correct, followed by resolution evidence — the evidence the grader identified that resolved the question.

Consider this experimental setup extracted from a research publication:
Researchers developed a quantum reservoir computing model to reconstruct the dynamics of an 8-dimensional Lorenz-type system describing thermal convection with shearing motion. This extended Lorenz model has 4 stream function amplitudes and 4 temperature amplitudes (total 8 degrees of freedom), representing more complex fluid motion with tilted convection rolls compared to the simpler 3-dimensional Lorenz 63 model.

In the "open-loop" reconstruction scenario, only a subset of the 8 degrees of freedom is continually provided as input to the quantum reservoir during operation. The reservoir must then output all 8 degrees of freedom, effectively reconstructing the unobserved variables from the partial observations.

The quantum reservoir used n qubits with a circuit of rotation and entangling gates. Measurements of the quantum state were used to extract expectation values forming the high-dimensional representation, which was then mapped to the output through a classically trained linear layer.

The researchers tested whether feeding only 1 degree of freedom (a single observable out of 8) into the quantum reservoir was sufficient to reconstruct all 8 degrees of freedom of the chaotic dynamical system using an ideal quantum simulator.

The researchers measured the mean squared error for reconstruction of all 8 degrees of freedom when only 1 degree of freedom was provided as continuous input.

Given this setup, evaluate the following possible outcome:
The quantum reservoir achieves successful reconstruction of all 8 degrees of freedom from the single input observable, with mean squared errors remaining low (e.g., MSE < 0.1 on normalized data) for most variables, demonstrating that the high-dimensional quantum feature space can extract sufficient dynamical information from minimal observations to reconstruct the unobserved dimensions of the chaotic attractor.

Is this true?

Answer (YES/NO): YES